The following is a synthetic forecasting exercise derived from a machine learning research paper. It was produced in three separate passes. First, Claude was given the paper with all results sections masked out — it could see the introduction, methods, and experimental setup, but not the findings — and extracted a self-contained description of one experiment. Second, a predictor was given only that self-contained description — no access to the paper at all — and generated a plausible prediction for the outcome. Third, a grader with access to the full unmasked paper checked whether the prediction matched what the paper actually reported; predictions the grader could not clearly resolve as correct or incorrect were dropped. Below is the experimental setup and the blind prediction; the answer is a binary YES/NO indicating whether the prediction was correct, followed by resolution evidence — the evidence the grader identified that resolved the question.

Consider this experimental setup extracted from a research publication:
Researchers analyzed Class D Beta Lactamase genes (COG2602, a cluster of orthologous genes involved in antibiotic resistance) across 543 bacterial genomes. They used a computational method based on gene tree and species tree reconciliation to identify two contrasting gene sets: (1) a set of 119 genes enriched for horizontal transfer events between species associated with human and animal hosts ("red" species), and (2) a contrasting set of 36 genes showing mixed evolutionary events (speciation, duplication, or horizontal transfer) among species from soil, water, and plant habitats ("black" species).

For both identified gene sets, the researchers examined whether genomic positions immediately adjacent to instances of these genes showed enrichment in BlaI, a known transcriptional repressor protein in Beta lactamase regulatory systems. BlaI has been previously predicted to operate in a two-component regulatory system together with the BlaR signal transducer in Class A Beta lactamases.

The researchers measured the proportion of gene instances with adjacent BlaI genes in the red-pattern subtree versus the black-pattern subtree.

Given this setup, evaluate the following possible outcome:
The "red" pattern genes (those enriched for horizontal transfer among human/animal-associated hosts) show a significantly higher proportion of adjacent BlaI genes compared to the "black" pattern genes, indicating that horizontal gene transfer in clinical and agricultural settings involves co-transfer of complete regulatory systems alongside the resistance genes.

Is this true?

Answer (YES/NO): YES